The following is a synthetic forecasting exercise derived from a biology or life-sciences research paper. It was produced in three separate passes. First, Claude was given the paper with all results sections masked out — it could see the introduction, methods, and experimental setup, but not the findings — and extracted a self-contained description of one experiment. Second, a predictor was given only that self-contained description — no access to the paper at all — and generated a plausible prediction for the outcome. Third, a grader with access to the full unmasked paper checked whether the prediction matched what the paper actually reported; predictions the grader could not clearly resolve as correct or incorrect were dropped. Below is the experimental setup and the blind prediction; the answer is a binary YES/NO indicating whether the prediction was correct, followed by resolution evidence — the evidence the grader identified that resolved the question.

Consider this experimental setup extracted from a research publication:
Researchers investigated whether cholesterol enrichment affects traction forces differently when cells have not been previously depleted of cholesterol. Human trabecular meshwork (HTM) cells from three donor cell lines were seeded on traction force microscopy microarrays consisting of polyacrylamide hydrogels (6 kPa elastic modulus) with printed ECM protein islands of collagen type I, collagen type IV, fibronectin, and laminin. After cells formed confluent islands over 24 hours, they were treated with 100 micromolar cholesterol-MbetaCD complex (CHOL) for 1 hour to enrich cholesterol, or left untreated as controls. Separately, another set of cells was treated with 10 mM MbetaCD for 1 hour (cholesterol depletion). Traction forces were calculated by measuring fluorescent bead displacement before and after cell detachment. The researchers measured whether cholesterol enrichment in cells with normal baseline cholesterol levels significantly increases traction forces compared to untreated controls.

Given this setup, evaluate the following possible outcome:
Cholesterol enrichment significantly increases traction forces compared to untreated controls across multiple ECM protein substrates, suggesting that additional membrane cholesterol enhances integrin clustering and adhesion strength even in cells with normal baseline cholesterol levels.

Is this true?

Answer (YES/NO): NO